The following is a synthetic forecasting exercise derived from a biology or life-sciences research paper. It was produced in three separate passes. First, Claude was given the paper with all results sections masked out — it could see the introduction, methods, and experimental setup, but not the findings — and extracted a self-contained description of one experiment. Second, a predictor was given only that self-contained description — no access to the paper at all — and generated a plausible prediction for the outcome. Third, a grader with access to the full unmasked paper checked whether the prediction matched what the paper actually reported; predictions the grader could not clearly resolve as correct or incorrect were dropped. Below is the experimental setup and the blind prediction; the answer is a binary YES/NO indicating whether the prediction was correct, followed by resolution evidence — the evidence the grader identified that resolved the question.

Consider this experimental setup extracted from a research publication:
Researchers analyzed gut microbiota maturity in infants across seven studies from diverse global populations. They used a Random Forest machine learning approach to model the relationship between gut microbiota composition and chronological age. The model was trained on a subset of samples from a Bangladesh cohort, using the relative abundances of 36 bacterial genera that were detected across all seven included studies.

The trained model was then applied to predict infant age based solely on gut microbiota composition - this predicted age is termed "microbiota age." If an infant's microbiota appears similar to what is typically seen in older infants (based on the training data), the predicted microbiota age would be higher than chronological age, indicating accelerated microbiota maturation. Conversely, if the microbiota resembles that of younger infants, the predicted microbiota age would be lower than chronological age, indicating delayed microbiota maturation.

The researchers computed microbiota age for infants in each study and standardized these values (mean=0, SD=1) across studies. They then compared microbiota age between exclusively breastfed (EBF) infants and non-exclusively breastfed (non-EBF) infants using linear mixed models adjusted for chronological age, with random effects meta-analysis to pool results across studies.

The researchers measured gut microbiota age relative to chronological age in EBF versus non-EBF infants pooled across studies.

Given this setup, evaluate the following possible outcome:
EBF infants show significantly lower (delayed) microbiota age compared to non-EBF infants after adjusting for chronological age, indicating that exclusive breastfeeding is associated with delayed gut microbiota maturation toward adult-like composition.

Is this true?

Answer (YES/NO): YES